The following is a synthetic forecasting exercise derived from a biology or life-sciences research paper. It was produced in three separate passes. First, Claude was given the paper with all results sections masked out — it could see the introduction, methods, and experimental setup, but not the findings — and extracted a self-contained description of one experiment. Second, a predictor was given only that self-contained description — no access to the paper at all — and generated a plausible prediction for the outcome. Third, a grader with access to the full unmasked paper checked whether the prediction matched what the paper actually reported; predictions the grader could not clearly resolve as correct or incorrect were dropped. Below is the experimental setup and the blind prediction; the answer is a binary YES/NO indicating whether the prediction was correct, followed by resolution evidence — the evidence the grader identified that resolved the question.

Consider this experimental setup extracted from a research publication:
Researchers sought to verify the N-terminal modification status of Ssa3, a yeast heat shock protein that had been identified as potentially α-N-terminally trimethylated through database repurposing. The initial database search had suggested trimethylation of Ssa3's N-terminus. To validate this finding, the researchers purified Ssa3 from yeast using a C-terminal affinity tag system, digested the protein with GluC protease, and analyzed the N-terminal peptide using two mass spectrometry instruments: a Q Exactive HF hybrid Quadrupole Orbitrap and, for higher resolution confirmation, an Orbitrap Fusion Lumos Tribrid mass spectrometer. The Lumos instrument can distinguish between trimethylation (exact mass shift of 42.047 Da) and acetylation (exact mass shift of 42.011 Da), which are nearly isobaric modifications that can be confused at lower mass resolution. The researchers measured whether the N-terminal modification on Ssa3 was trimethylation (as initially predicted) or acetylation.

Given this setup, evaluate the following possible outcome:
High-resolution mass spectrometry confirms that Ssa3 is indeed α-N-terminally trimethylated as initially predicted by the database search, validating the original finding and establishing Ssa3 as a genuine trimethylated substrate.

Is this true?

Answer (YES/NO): NO